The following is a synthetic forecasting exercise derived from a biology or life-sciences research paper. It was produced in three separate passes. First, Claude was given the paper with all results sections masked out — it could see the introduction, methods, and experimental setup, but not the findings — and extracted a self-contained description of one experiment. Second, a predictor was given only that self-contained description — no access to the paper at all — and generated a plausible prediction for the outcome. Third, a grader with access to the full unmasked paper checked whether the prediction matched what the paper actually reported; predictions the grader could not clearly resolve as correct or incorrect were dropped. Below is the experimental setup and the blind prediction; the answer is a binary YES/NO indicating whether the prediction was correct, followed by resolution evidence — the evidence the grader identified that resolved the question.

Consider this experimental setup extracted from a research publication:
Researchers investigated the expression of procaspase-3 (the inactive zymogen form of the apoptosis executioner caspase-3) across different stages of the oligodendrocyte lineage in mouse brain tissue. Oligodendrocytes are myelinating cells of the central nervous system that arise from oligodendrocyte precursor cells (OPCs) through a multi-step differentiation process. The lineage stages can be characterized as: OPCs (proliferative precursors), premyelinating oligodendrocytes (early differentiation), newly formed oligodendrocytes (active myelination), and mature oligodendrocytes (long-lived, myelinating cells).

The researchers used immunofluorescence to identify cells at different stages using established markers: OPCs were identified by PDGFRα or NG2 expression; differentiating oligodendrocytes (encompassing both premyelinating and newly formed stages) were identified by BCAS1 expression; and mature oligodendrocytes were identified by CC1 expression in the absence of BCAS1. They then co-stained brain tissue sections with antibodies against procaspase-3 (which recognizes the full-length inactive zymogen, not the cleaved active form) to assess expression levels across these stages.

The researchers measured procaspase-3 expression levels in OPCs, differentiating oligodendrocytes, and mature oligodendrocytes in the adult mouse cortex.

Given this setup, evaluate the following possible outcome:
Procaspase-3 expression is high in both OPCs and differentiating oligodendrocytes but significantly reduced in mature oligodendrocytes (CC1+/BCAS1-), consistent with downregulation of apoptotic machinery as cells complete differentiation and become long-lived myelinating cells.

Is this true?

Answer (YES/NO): NO